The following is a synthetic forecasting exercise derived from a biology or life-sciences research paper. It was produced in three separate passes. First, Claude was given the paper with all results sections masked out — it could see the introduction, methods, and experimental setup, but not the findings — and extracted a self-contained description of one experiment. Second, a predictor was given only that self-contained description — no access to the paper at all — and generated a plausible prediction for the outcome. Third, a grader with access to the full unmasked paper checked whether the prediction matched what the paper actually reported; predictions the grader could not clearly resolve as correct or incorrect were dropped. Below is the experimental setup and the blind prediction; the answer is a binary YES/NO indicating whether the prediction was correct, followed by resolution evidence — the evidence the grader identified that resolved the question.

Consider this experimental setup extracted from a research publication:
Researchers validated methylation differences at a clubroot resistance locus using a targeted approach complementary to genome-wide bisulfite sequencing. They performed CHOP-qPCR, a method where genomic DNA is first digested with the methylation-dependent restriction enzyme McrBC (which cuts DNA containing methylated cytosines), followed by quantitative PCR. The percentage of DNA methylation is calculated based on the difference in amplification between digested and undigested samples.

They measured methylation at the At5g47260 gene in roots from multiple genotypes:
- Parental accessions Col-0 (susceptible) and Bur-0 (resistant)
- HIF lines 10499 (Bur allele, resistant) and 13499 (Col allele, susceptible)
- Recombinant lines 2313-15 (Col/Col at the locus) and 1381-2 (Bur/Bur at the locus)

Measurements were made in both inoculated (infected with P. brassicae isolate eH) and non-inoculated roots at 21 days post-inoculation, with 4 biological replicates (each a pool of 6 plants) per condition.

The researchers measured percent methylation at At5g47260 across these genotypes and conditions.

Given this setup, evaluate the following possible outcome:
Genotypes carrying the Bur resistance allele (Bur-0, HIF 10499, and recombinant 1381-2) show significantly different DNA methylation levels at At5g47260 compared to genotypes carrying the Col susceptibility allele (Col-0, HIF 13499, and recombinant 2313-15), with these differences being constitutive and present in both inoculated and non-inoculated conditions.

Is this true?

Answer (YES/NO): YES